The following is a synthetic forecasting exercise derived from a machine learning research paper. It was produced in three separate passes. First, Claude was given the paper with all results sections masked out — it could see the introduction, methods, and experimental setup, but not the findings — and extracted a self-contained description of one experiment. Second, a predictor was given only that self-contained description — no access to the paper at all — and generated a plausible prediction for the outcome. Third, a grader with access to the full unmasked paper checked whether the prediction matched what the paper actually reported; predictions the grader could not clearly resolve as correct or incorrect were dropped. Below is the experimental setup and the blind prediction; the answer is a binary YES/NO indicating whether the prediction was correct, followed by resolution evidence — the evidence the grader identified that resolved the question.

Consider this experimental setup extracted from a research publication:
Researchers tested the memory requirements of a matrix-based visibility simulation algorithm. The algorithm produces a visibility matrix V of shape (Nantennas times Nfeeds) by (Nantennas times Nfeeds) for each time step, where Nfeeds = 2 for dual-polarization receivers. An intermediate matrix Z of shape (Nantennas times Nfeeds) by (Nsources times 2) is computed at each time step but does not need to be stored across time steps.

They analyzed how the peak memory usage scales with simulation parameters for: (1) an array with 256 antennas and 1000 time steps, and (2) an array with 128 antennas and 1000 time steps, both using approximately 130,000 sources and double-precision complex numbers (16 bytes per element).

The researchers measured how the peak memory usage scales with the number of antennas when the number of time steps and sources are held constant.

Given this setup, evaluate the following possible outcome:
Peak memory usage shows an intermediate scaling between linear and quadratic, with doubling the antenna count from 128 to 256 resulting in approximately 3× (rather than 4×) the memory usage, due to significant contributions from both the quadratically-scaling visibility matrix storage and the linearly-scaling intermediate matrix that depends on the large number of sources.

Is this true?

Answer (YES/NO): YES